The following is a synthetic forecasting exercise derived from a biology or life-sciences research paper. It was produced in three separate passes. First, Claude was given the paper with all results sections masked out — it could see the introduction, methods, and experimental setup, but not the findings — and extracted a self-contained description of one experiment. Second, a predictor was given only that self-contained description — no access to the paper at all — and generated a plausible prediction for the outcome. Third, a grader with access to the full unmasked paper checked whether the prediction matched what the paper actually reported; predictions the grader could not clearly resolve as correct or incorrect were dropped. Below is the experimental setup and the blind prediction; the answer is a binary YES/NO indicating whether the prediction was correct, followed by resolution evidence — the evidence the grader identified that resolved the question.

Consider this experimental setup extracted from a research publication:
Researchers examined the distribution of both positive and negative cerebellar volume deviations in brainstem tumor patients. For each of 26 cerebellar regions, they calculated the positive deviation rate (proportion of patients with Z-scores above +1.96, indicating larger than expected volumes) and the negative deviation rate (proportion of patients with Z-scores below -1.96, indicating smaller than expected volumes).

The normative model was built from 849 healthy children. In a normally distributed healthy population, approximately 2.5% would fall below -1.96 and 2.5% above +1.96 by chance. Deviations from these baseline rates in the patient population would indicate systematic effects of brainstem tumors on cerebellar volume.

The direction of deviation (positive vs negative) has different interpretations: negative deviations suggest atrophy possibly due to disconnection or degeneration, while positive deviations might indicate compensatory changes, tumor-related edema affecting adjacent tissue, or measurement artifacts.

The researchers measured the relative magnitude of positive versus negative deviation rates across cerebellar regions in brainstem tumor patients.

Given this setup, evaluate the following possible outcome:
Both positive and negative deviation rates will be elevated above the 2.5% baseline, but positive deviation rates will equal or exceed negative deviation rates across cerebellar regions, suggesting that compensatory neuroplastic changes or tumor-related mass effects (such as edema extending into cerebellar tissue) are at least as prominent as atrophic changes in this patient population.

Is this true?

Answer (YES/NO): NO